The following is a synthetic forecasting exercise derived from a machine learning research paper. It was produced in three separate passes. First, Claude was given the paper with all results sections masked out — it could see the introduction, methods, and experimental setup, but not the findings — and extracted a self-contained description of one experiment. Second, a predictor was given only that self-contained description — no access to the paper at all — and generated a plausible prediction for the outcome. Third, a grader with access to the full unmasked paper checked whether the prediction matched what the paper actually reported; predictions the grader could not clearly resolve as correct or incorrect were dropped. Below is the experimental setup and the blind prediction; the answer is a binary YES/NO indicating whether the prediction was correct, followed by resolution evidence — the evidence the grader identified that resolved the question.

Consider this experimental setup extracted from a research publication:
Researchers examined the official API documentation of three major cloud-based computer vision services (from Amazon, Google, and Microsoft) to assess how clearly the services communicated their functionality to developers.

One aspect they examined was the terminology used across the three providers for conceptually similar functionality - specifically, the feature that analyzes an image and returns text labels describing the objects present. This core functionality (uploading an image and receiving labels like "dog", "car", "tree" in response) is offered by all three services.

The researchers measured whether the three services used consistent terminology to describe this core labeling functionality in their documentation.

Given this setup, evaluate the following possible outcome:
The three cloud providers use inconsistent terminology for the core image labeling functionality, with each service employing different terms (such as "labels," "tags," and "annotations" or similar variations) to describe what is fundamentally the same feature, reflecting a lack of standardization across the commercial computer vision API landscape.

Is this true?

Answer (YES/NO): YES